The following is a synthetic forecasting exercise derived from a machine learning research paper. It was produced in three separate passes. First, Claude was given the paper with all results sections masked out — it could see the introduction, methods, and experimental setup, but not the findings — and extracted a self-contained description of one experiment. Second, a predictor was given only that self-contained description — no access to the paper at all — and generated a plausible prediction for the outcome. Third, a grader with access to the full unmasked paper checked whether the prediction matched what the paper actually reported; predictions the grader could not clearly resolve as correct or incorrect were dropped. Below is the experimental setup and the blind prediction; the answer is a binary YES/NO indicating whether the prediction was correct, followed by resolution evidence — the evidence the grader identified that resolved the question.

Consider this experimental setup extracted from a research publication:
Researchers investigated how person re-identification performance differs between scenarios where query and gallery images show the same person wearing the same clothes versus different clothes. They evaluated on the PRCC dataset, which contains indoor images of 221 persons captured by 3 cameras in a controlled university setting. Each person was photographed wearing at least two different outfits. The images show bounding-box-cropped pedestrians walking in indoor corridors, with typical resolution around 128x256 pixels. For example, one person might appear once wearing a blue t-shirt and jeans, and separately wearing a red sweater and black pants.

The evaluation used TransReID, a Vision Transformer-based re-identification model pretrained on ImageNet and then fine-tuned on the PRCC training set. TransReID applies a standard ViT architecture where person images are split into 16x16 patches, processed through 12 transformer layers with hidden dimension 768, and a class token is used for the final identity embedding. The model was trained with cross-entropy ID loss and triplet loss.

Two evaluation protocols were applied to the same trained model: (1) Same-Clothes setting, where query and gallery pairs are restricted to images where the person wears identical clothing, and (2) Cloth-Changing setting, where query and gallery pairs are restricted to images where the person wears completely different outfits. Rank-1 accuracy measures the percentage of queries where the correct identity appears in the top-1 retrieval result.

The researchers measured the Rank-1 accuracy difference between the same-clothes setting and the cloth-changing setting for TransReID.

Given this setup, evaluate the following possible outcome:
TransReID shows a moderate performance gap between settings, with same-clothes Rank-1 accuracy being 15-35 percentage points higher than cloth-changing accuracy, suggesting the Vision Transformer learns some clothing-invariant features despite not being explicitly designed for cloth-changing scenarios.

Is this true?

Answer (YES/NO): NO